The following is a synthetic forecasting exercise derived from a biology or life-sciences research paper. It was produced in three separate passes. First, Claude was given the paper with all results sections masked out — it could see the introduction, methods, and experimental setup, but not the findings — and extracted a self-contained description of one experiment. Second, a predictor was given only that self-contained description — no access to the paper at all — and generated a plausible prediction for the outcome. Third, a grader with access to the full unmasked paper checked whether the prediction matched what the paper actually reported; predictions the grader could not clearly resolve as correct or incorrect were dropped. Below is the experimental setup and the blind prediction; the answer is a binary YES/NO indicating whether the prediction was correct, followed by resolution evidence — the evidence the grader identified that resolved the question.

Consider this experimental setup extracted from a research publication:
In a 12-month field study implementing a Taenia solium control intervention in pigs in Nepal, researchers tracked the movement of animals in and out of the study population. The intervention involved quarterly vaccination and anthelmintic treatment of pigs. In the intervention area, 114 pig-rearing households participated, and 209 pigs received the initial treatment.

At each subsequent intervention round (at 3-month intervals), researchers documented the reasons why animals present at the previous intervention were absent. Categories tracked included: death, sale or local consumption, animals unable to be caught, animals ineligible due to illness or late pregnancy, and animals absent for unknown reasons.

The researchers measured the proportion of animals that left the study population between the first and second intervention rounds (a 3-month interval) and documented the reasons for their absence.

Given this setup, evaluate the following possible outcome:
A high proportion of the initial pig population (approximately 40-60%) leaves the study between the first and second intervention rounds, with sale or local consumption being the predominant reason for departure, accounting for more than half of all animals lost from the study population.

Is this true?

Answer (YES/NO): NO